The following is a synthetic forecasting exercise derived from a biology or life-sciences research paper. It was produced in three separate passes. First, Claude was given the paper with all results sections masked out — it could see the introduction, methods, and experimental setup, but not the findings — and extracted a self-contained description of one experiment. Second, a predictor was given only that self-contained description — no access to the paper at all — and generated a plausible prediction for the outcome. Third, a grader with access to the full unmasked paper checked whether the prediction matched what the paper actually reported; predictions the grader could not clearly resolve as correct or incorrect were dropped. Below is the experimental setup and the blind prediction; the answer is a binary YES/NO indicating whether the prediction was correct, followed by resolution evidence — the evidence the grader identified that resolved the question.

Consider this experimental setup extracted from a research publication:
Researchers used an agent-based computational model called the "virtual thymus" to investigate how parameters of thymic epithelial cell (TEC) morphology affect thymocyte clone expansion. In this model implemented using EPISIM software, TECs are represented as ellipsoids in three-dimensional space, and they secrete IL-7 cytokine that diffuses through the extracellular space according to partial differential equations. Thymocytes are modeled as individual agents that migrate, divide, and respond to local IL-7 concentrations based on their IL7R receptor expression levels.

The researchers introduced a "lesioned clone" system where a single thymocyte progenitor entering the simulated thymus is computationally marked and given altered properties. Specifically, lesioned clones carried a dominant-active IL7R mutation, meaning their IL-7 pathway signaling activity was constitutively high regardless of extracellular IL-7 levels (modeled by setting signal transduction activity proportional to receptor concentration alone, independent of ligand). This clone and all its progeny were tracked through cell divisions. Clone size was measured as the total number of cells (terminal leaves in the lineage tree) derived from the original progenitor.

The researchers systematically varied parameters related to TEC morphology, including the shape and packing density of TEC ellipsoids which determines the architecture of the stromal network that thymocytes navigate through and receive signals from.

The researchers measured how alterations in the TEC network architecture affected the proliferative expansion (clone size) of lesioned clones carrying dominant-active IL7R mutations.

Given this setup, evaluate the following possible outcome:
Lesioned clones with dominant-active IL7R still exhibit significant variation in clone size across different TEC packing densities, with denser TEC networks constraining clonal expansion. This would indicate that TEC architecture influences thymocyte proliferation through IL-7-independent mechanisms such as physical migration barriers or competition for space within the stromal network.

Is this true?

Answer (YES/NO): NO